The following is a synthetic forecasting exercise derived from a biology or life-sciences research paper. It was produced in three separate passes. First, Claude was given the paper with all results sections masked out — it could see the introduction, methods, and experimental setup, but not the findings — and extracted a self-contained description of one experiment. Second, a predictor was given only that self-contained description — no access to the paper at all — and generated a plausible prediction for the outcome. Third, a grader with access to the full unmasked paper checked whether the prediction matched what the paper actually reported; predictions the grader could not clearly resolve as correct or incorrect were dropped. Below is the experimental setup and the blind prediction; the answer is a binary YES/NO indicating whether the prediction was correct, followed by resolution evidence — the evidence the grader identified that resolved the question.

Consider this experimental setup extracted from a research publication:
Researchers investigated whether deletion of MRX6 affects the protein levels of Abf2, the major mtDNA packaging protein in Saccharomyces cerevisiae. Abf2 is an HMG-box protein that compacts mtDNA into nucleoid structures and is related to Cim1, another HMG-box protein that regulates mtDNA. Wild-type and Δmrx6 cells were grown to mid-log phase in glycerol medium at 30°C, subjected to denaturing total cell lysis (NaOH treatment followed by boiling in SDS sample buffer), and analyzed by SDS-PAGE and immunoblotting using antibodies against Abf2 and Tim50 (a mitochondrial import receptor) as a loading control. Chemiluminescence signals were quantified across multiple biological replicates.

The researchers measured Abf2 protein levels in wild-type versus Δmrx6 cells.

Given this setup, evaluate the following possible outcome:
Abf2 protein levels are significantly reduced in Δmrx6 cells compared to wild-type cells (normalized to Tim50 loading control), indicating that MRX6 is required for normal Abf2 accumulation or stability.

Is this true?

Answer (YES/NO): NO